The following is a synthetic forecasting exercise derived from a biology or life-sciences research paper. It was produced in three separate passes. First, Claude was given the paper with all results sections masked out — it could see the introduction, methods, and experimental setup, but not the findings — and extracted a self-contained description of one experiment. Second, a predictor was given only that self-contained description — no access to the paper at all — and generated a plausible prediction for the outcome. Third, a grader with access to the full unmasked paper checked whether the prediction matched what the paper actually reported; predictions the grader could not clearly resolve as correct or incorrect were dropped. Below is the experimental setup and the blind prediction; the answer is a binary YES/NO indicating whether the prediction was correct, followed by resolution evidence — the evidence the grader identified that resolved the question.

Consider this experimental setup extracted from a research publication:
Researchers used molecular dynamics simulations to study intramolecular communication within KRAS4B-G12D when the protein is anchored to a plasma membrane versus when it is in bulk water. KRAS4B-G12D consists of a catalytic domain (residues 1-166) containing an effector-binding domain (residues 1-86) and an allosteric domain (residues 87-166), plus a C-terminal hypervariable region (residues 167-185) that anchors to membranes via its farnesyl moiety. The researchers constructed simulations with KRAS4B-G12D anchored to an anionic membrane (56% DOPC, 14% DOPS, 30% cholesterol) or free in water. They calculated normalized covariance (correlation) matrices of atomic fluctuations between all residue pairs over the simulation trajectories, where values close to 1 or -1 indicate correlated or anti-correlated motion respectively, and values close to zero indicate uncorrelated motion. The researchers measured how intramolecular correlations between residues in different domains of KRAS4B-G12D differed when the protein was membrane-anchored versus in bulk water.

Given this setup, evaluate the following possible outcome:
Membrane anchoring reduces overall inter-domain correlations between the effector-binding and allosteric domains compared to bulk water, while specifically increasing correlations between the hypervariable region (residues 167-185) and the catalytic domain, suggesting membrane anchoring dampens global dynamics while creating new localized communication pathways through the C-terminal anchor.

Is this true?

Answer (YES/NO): NO